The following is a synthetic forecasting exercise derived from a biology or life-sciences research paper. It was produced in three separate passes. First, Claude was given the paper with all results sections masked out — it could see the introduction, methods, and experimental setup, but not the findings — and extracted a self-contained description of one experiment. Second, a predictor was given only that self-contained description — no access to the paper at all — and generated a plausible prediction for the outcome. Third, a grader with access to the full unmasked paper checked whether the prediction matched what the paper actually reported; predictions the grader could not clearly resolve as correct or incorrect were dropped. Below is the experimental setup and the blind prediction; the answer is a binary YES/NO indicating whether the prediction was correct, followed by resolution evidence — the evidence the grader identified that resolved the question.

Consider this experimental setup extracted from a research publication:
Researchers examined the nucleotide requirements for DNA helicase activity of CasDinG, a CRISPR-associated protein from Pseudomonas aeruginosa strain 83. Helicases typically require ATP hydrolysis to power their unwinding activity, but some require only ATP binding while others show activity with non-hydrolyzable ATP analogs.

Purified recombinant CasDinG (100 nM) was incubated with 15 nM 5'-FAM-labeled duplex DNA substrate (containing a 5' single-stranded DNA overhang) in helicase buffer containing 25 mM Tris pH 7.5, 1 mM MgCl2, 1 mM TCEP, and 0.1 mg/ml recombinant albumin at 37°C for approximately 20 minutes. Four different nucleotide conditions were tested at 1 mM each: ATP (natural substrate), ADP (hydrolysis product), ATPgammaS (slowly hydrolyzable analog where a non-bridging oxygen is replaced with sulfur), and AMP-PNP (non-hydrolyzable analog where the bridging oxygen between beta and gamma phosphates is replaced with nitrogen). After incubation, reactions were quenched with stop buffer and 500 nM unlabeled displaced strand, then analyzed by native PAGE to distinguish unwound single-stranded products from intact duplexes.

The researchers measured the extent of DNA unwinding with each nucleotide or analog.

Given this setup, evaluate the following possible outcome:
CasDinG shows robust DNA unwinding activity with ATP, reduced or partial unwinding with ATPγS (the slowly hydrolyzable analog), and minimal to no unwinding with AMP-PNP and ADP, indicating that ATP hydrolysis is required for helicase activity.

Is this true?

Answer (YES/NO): NO